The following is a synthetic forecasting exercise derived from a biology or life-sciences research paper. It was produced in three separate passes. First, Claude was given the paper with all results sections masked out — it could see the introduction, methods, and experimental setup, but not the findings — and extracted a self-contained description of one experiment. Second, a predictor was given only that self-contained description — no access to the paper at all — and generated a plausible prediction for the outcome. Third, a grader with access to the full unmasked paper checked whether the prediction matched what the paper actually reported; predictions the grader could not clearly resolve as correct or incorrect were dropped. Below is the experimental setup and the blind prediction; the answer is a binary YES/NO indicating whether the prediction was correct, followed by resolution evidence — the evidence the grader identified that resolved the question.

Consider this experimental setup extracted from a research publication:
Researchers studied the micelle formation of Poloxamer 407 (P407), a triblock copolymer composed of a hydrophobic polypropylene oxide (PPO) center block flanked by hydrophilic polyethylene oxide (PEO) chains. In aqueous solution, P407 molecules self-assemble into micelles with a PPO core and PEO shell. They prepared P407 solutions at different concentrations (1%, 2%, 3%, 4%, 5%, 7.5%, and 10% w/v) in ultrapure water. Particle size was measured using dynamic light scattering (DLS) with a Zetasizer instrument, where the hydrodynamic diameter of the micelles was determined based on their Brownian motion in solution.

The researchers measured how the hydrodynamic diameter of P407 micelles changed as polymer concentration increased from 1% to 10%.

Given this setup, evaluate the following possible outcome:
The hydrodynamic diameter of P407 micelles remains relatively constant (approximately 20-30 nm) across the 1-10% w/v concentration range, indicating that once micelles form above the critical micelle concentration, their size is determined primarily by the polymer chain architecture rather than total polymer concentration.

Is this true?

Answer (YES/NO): NO